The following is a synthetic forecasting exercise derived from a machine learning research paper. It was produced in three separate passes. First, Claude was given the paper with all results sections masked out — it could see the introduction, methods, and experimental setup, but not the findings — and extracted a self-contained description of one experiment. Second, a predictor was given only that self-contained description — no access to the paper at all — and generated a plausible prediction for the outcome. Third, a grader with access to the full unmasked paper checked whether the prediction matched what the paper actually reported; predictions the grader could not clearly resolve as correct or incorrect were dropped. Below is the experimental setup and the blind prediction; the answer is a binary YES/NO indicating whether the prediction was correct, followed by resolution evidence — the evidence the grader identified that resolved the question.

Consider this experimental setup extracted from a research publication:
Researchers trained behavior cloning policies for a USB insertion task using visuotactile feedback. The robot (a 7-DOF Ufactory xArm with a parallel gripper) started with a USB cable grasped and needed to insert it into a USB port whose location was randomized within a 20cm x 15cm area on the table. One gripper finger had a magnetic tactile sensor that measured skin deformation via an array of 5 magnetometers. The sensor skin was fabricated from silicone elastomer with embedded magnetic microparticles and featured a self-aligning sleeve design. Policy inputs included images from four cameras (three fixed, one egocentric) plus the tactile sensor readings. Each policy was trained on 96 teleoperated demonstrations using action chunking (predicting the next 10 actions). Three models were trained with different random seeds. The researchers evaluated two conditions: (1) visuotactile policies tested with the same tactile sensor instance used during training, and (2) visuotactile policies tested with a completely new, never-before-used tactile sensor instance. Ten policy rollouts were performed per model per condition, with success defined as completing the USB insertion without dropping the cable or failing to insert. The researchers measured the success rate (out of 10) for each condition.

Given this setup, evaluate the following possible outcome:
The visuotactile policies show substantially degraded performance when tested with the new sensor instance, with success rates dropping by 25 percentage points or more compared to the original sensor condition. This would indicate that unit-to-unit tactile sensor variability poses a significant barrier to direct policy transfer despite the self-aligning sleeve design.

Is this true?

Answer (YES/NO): YES